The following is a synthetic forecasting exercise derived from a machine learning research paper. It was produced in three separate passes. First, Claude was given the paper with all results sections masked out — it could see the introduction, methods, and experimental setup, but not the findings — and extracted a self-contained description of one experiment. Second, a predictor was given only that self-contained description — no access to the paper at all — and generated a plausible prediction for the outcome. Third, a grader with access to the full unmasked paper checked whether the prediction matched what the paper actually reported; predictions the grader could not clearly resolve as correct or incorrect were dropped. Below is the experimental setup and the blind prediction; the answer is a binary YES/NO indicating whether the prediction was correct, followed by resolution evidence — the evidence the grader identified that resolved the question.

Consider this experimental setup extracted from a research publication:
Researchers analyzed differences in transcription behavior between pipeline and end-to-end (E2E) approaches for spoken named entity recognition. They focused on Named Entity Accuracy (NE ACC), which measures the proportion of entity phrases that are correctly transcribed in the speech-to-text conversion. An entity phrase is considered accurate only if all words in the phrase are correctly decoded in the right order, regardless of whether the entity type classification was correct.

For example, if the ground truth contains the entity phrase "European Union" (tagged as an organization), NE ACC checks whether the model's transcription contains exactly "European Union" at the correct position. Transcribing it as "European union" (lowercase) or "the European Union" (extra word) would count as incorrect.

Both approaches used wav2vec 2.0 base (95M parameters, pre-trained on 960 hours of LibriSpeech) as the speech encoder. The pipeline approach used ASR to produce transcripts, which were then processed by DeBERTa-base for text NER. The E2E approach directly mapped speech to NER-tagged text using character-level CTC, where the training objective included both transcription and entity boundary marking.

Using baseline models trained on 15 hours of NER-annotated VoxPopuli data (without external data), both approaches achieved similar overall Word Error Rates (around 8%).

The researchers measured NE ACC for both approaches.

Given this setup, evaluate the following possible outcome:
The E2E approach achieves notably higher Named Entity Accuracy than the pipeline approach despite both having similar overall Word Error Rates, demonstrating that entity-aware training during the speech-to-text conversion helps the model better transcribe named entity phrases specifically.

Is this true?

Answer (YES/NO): NO